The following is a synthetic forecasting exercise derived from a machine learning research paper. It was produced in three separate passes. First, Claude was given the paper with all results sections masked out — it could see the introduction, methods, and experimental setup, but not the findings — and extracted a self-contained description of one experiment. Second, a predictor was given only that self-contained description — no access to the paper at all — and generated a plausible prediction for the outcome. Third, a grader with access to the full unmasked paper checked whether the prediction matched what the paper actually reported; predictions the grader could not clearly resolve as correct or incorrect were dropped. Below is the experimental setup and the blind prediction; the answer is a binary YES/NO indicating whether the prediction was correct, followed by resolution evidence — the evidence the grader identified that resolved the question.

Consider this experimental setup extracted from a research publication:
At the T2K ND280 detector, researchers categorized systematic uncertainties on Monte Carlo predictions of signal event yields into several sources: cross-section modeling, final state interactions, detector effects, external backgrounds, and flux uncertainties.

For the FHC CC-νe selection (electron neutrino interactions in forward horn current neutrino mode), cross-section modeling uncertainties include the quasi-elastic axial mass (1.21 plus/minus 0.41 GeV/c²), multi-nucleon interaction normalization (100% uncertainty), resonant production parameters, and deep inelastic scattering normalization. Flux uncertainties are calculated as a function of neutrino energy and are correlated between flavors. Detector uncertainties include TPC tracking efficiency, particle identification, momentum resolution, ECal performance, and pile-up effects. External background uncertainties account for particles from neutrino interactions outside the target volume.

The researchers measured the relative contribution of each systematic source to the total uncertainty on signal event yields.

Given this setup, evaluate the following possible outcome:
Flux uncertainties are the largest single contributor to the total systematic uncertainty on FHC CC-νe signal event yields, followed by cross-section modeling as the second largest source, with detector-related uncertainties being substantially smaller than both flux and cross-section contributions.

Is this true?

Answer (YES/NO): NO